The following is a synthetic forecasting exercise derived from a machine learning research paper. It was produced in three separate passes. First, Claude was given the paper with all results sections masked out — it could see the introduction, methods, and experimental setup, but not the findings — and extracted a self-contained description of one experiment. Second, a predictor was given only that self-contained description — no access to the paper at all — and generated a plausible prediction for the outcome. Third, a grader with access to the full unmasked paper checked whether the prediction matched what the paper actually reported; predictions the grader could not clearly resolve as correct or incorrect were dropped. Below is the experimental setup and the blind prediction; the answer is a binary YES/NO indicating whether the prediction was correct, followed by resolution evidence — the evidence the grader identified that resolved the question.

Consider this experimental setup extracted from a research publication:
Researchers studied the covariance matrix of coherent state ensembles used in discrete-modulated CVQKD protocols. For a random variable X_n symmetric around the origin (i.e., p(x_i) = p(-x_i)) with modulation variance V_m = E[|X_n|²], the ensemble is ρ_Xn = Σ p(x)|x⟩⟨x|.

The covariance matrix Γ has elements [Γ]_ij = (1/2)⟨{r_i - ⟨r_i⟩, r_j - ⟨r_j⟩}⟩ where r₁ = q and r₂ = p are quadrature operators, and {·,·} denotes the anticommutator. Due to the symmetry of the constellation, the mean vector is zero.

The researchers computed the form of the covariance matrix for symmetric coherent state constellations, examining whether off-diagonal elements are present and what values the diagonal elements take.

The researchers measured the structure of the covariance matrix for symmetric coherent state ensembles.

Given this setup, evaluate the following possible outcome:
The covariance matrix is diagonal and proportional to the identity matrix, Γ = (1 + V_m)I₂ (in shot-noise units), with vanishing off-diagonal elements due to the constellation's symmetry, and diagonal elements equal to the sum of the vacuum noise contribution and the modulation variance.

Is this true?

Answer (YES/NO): NO